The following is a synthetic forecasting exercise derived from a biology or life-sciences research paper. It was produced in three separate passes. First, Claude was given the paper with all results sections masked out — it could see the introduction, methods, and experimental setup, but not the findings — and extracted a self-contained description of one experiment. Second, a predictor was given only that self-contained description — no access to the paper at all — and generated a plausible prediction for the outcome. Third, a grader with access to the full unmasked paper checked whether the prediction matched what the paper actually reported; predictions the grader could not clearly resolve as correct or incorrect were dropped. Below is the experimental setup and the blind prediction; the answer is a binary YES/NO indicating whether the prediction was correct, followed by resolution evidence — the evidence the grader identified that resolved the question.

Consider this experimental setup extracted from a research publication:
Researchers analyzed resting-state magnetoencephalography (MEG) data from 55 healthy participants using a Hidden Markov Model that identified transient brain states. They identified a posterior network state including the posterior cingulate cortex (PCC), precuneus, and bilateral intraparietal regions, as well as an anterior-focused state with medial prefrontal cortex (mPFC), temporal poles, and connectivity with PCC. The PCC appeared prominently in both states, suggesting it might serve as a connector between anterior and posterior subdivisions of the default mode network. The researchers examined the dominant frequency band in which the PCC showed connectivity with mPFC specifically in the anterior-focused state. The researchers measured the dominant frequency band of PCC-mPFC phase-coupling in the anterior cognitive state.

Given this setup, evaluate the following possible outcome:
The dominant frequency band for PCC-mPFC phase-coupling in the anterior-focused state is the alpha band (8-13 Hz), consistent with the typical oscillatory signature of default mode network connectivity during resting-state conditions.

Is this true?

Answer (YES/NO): NO